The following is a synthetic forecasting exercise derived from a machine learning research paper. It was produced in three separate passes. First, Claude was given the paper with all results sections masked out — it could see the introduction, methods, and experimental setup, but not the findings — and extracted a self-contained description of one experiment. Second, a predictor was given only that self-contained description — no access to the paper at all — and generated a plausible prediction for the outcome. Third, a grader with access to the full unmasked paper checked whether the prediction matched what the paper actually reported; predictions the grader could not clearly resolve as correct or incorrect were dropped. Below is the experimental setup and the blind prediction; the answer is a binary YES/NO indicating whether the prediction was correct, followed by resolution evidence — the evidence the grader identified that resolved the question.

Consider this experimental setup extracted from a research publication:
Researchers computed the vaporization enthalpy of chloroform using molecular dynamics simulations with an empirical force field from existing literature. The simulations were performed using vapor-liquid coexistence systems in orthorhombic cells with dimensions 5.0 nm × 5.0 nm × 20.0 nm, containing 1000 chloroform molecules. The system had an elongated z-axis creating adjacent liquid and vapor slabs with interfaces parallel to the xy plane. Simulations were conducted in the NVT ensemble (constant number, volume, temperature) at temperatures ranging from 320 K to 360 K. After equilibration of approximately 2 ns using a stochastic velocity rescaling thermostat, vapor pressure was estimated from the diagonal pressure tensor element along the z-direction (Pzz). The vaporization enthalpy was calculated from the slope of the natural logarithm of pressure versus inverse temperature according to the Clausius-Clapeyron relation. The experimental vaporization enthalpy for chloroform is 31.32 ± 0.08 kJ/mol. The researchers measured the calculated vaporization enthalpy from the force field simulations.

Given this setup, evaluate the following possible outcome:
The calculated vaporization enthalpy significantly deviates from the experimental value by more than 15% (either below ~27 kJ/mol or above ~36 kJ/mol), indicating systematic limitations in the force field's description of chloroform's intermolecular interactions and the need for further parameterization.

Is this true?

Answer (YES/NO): NO